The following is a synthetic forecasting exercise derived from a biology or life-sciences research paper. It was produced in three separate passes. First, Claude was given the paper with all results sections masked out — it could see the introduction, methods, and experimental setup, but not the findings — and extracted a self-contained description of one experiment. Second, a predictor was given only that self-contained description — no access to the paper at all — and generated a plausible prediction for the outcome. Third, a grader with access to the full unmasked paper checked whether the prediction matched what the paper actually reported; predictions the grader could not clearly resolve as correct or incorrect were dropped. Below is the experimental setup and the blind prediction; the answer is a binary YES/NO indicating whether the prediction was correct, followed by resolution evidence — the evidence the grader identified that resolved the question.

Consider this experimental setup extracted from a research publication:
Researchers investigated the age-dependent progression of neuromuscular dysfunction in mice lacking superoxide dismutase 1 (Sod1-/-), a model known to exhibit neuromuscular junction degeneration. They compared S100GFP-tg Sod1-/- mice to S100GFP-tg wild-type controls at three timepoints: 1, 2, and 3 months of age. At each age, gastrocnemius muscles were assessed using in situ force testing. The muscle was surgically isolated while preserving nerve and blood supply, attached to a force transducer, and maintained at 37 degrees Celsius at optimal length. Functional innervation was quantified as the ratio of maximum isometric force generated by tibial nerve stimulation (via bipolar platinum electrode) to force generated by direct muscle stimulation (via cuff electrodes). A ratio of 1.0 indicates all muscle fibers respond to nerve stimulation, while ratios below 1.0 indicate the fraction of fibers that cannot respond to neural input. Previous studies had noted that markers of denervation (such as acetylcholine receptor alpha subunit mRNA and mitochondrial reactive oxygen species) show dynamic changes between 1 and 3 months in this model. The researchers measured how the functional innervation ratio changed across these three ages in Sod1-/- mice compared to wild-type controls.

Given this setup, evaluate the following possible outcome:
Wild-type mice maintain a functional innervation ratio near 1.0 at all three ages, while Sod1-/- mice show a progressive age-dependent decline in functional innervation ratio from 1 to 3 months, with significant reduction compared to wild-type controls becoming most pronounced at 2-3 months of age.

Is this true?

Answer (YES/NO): NO